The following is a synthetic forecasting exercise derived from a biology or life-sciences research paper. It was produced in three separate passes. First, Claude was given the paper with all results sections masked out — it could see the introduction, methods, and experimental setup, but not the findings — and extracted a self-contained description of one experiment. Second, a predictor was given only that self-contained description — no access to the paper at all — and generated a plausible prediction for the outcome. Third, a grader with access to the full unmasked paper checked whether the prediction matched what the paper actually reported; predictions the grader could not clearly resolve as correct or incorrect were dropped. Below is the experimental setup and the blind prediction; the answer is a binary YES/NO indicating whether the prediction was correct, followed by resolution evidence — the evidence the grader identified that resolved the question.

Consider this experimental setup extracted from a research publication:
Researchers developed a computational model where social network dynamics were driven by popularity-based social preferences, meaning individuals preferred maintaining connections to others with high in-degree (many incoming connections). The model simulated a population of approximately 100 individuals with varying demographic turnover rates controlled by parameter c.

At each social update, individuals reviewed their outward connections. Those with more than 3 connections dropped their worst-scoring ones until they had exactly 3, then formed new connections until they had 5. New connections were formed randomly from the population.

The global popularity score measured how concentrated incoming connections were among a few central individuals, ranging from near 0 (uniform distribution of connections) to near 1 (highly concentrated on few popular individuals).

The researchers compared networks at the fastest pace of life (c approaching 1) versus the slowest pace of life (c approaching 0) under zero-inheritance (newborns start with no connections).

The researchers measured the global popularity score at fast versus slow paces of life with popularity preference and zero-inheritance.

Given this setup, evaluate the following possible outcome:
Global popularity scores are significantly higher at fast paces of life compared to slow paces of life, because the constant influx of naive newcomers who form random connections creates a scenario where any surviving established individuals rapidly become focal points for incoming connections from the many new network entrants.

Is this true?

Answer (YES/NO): NO